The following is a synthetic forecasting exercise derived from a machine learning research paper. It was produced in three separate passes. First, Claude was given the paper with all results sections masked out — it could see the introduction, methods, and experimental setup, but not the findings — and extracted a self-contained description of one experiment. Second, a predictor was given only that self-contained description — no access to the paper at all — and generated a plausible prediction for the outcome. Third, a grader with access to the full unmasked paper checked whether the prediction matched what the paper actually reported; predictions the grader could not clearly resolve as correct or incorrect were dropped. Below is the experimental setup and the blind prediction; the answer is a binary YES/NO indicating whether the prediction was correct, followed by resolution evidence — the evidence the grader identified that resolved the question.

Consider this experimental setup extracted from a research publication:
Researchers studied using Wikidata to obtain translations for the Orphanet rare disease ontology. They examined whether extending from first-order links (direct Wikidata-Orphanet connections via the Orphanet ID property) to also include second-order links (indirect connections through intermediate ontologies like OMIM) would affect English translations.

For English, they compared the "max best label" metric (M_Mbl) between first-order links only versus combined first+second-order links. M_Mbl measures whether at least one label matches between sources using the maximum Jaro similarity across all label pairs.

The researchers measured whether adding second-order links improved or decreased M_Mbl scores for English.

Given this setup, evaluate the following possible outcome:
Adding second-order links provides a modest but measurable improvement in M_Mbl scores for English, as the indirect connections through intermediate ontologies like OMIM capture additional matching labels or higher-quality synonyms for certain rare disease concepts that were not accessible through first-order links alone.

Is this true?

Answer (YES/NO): NO